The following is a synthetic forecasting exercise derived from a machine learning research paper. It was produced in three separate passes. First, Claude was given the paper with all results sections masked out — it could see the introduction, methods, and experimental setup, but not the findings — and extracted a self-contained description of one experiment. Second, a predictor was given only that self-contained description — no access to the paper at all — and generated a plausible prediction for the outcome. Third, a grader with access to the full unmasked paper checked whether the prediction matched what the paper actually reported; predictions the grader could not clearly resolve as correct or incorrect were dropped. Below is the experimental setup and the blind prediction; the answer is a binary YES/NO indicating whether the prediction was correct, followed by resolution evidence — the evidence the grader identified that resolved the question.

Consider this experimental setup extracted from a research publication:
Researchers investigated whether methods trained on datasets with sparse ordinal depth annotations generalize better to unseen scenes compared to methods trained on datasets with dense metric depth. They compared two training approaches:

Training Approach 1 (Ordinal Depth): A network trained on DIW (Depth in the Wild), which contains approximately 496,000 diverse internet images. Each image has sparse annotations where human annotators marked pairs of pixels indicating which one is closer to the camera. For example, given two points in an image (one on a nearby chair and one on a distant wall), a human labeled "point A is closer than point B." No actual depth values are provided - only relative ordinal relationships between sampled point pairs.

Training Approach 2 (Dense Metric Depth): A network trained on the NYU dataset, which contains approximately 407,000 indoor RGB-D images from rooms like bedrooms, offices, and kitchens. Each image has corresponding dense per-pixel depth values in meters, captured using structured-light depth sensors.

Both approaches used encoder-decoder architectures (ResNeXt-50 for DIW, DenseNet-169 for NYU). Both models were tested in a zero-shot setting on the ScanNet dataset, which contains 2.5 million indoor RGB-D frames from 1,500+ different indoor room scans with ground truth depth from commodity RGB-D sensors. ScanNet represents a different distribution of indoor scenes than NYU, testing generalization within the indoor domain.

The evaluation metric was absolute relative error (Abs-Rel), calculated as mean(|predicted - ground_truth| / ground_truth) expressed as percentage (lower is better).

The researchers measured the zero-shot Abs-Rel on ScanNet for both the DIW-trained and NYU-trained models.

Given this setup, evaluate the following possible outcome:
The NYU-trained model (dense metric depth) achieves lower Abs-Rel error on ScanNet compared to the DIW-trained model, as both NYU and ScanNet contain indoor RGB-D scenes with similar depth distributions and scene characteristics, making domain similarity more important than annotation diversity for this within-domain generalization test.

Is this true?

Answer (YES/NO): YES